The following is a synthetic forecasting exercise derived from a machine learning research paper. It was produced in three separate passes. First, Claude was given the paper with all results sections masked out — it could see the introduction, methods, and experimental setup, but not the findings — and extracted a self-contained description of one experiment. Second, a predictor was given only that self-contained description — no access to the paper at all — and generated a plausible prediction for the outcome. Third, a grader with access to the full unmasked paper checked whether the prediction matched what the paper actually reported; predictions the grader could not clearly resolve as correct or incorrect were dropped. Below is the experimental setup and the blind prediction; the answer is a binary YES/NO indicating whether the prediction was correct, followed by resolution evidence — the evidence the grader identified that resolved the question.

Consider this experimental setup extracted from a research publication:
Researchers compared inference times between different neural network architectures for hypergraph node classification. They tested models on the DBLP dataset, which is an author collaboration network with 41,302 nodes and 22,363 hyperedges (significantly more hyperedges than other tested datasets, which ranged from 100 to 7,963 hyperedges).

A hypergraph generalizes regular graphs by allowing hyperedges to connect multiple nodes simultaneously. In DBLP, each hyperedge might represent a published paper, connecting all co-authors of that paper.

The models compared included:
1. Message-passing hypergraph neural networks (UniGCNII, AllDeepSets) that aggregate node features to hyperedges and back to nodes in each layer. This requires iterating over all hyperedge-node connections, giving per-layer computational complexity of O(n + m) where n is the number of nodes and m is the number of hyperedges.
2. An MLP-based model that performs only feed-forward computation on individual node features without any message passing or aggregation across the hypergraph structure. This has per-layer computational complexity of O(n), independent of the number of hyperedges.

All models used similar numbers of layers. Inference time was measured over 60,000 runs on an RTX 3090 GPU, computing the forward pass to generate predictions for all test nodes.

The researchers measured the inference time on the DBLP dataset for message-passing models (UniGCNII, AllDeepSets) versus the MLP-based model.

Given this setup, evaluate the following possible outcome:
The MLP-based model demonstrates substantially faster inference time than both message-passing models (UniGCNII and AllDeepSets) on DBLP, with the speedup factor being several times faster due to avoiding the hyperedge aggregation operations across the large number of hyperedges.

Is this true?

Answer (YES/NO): YES